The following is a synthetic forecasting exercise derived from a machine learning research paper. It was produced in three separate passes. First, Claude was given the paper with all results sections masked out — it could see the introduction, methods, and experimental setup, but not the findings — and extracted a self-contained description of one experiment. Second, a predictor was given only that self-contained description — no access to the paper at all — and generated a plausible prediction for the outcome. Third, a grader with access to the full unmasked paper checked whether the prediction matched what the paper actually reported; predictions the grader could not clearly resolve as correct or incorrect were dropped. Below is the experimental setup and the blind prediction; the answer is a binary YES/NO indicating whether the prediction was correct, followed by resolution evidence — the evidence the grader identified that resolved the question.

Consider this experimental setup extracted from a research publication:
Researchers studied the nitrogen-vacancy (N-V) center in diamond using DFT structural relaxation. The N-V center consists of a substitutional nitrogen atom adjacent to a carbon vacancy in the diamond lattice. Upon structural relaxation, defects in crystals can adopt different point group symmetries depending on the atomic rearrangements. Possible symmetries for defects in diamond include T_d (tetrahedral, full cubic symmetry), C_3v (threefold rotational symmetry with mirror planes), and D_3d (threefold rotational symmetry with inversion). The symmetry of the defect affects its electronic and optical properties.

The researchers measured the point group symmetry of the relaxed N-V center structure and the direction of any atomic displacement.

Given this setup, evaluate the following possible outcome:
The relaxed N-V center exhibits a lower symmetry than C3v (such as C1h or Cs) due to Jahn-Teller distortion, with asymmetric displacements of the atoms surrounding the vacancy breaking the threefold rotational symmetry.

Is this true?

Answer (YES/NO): NO